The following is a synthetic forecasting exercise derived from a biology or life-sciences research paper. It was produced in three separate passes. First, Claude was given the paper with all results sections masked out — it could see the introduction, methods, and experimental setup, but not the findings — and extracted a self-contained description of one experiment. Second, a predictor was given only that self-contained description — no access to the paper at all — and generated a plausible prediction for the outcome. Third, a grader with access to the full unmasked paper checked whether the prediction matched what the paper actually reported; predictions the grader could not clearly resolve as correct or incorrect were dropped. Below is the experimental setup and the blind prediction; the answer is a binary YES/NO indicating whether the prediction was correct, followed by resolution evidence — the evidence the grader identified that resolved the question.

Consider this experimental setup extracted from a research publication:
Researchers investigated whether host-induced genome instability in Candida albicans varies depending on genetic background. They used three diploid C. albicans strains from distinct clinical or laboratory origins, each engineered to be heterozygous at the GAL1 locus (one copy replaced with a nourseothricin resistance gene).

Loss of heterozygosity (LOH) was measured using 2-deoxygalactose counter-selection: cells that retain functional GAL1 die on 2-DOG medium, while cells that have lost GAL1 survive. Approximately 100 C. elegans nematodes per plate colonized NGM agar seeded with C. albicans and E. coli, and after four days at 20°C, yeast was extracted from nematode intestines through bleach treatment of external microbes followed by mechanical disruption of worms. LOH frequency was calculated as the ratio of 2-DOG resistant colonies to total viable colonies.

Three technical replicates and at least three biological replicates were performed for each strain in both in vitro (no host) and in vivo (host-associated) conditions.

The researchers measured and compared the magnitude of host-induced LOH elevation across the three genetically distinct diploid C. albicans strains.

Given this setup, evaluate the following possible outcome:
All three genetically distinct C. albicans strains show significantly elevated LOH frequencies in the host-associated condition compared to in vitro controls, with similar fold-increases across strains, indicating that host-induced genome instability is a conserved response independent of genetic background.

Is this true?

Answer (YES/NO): NO